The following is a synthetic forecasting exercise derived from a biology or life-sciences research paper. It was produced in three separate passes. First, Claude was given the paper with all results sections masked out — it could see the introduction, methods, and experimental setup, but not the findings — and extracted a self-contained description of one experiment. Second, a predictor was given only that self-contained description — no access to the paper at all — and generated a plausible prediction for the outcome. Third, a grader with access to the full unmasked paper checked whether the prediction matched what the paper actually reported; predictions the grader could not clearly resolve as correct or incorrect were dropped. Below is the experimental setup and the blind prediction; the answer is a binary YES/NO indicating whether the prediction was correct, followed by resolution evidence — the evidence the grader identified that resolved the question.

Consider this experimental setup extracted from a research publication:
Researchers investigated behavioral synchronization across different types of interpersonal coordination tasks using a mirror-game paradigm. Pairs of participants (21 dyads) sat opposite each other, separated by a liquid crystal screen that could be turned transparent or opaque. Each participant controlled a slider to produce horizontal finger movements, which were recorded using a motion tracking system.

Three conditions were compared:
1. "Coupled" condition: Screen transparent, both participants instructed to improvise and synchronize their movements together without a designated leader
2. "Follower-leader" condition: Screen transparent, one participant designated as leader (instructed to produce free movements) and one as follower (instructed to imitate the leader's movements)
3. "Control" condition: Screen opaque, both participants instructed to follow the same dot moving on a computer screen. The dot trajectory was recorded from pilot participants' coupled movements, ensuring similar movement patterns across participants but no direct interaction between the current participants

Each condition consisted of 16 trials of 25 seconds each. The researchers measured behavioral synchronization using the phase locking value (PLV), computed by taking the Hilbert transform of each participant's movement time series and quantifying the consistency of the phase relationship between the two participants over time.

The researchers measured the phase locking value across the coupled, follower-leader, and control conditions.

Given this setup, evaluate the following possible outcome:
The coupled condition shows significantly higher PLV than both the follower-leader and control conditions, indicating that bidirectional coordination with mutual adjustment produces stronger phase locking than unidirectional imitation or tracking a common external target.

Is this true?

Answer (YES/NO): NO